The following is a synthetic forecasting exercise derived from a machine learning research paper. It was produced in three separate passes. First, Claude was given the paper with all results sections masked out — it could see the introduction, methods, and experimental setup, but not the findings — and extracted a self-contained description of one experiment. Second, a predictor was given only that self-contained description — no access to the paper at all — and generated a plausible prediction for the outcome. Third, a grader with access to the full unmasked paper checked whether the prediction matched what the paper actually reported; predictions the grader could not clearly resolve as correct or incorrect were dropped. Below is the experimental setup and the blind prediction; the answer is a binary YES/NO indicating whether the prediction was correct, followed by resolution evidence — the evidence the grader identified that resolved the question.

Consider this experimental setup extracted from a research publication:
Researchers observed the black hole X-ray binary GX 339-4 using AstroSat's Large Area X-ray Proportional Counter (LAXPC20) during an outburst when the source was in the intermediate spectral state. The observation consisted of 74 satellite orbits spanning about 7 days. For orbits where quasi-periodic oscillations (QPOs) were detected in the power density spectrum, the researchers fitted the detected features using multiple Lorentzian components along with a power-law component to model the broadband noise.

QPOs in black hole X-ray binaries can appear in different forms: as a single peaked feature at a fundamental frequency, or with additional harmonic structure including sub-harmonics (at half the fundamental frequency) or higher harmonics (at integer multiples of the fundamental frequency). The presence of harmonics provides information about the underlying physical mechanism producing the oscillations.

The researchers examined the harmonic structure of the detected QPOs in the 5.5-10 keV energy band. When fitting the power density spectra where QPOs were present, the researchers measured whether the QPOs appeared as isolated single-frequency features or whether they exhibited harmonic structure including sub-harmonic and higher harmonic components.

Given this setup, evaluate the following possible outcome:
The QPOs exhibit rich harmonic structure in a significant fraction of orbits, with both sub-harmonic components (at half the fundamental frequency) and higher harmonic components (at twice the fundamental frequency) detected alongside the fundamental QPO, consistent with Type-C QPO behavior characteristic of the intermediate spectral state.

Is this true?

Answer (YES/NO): NO